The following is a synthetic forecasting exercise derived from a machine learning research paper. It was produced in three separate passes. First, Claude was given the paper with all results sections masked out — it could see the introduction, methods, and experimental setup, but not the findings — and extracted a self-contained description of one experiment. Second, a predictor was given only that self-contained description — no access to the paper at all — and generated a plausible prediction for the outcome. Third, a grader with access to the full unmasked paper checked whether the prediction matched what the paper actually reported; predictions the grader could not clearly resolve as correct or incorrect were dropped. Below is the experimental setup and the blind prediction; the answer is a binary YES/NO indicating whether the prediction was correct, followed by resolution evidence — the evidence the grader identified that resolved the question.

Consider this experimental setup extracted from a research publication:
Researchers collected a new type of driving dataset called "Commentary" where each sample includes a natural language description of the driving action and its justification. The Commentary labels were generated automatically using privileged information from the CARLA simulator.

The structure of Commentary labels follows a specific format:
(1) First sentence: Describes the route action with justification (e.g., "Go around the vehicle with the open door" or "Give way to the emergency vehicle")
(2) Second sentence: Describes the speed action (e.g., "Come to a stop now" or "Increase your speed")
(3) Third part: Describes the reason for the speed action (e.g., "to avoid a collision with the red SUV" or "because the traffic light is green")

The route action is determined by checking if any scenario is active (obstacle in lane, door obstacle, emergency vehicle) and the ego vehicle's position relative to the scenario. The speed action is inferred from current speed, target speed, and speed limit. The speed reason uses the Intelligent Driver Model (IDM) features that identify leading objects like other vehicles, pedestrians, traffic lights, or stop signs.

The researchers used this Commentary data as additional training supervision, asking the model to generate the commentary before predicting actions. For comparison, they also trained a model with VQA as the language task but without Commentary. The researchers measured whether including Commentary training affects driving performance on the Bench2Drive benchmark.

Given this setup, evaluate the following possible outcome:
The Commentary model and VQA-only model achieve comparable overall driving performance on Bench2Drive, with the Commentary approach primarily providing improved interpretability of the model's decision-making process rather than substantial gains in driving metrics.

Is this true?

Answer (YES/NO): YES